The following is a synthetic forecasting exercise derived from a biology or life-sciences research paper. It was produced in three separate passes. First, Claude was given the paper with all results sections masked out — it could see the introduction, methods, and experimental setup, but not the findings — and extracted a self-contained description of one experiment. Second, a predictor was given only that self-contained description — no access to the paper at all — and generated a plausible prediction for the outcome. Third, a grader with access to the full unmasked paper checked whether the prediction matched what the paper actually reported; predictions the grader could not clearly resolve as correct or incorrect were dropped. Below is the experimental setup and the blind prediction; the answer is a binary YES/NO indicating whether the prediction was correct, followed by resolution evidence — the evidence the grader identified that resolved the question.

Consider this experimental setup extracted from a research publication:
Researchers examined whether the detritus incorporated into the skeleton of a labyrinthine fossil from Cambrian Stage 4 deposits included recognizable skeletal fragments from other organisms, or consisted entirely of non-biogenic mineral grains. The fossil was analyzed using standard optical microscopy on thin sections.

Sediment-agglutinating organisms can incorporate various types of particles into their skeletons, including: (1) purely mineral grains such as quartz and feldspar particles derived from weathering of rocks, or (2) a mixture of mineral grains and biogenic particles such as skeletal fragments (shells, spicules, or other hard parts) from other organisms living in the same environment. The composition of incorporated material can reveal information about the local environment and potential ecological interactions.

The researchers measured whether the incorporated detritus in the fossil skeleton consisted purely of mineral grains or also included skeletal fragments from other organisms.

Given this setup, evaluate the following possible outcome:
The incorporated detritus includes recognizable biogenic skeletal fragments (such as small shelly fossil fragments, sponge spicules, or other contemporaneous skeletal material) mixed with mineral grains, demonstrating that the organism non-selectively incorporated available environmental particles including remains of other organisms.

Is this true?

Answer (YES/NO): YES